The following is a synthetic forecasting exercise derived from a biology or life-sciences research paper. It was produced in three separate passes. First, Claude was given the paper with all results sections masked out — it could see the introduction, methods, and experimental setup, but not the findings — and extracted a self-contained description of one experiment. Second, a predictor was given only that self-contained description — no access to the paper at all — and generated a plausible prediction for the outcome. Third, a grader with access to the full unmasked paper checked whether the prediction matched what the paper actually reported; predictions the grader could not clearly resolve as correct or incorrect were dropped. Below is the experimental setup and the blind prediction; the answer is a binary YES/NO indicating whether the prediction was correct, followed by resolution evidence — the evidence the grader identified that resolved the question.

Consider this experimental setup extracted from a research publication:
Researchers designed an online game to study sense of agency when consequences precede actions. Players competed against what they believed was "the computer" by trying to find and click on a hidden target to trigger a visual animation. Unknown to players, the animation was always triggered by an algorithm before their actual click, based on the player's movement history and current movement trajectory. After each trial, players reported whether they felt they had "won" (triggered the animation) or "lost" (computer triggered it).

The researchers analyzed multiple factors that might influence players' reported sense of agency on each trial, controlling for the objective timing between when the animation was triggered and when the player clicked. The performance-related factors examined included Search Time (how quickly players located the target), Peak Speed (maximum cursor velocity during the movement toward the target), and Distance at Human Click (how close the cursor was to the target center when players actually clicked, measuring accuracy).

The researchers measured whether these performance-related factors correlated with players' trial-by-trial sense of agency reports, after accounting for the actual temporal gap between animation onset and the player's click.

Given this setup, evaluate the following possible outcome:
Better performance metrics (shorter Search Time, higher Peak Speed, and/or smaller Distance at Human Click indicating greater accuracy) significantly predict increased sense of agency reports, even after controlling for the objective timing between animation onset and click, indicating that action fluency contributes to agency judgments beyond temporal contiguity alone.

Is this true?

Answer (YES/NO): NO